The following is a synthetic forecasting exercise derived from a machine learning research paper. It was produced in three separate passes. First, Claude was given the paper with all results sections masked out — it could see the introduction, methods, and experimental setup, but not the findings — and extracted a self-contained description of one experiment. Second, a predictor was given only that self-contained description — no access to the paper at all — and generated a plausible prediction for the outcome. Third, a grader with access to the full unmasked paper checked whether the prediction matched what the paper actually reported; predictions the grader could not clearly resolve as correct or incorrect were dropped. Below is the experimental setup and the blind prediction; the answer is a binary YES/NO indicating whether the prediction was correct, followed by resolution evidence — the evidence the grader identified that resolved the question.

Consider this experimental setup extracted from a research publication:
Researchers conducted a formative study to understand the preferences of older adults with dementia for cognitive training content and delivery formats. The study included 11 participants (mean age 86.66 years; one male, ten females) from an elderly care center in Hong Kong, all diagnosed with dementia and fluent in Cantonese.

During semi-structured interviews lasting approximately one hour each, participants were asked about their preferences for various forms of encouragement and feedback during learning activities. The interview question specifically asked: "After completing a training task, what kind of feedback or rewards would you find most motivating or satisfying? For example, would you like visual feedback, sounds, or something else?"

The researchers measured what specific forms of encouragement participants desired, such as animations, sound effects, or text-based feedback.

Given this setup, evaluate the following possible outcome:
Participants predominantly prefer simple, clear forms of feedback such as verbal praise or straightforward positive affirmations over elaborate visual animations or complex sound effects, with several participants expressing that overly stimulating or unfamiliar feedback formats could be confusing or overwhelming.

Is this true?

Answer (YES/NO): NO